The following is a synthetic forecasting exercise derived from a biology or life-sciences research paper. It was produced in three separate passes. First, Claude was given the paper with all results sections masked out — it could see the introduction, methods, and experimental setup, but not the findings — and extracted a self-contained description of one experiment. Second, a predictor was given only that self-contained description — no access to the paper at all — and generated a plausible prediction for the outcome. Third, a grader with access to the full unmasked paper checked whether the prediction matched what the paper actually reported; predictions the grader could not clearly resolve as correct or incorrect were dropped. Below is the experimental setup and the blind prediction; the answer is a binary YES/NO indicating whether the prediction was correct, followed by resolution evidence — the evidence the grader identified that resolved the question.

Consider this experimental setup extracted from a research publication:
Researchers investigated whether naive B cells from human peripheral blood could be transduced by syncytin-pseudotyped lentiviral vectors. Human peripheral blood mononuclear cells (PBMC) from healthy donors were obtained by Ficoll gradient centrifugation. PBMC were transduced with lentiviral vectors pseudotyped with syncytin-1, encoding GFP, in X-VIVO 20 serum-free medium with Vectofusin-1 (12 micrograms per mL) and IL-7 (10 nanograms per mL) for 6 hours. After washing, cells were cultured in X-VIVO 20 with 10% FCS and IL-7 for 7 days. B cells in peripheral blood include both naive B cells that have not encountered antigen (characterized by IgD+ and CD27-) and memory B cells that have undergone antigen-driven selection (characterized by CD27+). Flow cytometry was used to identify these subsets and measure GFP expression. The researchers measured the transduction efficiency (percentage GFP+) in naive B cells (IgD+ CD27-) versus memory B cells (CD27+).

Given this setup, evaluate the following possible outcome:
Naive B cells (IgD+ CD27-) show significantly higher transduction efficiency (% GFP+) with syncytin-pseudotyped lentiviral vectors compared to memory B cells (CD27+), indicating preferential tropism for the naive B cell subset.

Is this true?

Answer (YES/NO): NO